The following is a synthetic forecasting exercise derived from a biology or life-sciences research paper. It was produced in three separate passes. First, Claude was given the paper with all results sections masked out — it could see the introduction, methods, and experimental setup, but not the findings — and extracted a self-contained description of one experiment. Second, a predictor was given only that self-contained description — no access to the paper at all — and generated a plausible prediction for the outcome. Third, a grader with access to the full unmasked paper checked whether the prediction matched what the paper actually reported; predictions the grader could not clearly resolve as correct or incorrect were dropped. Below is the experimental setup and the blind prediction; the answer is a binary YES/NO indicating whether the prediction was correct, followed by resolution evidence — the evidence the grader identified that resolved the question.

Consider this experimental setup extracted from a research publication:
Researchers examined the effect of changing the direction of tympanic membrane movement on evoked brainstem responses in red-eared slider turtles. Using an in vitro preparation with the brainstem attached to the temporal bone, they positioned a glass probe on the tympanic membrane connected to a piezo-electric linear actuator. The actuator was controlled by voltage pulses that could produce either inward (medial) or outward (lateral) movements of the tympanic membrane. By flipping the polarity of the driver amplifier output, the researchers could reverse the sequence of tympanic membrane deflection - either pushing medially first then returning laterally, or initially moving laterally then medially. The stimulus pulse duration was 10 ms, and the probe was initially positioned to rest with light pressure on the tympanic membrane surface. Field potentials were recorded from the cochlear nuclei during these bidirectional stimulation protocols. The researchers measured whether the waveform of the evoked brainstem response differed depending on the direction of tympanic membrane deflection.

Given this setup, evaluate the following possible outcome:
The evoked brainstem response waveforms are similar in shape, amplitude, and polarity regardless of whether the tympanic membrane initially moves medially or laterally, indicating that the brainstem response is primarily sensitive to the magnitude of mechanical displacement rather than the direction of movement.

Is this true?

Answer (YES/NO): NO